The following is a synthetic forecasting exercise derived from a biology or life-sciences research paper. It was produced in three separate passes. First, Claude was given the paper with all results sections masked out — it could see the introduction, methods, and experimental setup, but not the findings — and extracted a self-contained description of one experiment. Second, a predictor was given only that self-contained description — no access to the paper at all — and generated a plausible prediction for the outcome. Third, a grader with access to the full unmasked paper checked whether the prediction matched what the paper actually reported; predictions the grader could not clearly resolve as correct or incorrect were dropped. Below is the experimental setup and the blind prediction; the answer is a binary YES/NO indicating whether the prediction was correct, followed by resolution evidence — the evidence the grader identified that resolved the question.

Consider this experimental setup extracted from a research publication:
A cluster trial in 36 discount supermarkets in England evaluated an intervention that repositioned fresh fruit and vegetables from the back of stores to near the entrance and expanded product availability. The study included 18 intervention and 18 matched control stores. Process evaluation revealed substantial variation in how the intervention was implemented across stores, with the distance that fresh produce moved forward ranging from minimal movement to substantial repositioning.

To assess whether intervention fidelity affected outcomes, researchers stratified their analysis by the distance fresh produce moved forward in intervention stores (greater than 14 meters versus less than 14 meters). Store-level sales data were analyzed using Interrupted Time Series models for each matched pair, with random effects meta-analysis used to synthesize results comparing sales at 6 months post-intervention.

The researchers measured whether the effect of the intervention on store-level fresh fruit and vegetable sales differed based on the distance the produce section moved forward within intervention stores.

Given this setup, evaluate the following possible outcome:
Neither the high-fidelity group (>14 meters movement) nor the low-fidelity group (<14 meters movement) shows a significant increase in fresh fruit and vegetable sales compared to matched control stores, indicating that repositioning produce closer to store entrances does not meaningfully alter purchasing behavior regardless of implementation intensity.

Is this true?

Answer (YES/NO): NO